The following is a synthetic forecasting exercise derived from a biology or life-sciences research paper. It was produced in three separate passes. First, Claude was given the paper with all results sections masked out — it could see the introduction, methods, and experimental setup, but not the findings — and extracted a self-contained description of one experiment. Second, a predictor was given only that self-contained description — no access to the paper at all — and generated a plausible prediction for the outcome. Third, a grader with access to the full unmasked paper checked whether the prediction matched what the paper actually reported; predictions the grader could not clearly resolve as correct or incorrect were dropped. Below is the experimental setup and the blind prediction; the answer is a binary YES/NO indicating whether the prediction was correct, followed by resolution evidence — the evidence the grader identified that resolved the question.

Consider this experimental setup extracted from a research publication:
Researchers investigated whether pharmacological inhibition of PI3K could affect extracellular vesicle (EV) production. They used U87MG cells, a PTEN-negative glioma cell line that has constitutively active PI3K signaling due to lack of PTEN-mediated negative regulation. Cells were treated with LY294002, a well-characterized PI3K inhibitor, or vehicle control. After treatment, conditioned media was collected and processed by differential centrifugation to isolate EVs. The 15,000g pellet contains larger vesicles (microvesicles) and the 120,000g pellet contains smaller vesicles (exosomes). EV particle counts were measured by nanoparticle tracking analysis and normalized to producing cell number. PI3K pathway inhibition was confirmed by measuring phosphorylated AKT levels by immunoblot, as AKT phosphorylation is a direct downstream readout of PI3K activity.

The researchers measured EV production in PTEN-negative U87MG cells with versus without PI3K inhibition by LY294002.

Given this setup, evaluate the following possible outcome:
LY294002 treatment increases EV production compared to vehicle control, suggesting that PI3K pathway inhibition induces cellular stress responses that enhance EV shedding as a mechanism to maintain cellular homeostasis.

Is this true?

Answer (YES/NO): NO